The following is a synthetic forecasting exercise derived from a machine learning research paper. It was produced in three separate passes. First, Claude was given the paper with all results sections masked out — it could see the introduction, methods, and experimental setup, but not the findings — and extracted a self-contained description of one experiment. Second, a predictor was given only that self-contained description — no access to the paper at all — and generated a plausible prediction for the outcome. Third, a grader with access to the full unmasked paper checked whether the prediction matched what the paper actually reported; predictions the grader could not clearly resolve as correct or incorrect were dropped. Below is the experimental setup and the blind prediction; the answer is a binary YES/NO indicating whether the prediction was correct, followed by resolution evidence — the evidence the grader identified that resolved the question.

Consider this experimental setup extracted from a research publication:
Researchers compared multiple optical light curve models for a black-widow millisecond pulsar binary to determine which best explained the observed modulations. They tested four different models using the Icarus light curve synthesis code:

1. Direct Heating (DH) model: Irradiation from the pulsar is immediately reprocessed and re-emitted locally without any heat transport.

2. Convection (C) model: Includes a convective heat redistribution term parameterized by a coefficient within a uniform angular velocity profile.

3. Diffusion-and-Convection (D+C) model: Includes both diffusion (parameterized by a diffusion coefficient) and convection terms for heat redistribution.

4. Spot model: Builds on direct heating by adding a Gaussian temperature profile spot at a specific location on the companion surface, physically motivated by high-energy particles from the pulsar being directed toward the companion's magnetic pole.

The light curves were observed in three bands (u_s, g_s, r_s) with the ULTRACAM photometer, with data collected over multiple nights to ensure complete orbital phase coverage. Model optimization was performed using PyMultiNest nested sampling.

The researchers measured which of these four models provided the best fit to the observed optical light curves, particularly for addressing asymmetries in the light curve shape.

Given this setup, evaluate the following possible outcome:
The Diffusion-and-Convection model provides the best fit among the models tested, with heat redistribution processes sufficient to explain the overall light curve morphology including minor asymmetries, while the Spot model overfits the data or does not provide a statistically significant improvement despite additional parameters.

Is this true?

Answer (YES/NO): NO